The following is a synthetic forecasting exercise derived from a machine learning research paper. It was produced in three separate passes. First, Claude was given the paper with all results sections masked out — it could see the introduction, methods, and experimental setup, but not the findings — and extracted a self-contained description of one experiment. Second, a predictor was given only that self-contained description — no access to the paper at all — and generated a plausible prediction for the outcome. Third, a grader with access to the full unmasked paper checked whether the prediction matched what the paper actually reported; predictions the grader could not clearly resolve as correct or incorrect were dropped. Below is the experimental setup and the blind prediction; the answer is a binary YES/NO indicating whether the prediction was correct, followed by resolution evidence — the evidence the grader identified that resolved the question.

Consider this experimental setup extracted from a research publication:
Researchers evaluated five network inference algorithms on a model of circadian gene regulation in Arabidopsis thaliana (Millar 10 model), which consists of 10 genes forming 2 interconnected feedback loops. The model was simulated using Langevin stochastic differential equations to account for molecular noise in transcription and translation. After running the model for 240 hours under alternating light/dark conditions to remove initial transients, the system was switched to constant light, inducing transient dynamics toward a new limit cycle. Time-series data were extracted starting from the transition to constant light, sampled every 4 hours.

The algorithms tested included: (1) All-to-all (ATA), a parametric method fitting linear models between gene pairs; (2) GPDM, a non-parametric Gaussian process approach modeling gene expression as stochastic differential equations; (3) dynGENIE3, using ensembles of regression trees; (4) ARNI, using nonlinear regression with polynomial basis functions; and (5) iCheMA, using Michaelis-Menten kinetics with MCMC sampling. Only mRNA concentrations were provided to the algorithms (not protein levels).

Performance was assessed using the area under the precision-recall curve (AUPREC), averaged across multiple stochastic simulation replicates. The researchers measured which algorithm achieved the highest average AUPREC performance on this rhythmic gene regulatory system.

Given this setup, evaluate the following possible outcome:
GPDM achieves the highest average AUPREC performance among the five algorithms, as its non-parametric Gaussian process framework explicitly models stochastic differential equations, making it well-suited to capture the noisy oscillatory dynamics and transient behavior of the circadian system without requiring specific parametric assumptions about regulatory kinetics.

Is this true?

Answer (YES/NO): YES